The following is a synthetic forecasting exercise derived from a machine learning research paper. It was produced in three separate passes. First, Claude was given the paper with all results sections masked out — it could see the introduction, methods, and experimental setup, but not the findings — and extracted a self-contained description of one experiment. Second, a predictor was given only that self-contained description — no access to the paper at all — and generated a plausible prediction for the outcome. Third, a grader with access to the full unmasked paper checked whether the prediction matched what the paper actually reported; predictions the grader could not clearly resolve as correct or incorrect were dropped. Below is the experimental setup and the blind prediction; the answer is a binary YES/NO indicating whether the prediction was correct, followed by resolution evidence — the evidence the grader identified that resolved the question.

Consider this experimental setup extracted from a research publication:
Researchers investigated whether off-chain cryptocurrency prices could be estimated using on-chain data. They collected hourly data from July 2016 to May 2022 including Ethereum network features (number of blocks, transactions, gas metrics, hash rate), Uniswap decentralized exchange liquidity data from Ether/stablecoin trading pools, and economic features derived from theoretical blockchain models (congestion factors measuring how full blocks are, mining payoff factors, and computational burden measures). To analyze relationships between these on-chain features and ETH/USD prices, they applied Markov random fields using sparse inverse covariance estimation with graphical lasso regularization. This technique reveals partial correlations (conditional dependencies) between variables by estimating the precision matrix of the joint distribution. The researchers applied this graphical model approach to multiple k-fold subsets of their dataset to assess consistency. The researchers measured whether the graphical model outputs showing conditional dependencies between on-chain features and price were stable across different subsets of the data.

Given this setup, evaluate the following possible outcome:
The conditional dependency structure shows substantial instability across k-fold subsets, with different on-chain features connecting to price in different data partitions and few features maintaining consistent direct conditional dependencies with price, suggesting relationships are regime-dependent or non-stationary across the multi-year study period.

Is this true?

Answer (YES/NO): NO